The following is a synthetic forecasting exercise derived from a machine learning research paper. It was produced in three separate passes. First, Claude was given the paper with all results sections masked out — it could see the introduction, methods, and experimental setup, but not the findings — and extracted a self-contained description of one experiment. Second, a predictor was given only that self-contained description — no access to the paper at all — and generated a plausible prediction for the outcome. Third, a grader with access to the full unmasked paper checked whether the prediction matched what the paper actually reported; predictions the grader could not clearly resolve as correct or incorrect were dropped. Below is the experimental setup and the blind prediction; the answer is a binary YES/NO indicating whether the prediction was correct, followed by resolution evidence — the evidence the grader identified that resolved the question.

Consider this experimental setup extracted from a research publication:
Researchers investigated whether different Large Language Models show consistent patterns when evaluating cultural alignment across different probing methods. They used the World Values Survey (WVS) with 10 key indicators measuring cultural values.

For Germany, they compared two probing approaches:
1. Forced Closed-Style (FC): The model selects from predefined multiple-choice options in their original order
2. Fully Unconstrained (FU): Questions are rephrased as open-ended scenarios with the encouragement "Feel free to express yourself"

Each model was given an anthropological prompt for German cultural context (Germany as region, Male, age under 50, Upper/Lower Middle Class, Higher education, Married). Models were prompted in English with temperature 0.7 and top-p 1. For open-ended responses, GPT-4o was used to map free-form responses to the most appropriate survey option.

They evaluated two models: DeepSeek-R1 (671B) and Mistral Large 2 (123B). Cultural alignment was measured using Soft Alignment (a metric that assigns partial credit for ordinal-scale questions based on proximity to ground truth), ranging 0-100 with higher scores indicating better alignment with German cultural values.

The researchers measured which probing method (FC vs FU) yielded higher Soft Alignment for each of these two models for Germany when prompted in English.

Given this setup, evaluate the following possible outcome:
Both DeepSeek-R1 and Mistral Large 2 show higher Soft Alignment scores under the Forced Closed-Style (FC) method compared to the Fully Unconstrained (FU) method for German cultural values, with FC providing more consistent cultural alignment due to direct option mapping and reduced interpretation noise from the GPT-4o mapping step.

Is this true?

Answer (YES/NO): NO